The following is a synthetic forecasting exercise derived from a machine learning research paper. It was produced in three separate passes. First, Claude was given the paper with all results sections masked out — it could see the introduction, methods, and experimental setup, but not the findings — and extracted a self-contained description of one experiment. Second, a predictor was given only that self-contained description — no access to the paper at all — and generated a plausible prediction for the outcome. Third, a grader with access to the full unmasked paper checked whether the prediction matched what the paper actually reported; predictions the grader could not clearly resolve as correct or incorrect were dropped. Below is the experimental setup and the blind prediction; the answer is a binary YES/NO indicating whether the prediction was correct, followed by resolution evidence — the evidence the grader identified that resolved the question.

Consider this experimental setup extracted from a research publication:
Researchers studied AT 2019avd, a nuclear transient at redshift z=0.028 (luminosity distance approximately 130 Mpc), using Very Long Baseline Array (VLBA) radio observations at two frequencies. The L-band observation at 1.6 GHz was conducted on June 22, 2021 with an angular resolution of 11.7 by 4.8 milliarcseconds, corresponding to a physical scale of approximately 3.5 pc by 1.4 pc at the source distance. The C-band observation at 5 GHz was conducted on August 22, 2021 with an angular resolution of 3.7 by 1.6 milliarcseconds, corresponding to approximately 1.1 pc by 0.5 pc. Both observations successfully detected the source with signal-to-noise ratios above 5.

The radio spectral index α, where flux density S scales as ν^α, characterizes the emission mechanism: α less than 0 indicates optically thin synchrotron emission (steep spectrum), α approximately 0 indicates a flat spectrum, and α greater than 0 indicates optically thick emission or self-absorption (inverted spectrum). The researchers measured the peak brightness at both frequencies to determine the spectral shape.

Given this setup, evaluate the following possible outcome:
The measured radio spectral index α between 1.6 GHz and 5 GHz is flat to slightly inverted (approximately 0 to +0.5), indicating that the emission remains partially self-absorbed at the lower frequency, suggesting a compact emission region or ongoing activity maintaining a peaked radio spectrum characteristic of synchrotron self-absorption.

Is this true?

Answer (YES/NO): NO